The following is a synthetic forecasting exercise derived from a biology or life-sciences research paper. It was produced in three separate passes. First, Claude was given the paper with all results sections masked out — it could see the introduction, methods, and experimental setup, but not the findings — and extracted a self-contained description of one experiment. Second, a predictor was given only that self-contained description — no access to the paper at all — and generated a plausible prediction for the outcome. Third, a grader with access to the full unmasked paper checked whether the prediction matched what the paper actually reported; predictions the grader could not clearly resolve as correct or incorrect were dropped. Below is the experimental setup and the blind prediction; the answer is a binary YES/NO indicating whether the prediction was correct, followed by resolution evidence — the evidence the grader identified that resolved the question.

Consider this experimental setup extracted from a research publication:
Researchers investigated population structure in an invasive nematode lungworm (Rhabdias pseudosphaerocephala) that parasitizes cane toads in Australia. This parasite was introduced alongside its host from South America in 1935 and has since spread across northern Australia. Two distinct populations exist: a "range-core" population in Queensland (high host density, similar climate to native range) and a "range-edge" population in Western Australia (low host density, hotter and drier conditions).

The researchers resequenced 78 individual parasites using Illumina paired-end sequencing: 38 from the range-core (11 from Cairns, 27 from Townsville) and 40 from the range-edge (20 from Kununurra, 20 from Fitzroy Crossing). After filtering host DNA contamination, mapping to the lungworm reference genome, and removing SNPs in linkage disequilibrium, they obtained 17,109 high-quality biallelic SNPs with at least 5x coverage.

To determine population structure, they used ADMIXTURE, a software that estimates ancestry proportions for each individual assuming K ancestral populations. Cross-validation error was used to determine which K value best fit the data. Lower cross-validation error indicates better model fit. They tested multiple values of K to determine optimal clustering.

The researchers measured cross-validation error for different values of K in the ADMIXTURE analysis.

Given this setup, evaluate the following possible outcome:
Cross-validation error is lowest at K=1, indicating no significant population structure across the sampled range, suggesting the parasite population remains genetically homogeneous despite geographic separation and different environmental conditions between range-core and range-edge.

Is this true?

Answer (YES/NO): NO